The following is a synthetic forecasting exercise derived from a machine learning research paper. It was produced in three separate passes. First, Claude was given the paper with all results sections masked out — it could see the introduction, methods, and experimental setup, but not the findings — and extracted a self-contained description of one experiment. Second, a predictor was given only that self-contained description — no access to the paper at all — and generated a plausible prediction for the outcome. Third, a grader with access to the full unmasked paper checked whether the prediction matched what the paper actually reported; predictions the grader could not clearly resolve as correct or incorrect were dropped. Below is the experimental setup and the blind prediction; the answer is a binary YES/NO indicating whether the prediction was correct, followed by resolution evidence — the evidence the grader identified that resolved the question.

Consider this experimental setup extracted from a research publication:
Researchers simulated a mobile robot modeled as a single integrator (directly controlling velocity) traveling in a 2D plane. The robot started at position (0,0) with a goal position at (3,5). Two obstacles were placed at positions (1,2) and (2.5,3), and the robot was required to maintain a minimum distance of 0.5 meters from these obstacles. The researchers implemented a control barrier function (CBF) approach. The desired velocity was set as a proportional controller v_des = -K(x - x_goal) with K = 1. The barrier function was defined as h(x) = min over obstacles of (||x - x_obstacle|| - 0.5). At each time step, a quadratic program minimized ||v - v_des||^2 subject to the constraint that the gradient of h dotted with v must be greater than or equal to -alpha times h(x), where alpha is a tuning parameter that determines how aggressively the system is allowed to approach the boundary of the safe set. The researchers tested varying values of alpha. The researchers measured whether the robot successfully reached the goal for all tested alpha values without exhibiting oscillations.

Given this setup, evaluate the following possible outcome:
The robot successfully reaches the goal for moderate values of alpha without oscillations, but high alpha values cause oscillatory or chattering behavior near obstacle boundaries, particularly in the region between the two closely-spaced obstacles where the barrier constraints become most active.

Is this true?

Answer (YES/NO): NO